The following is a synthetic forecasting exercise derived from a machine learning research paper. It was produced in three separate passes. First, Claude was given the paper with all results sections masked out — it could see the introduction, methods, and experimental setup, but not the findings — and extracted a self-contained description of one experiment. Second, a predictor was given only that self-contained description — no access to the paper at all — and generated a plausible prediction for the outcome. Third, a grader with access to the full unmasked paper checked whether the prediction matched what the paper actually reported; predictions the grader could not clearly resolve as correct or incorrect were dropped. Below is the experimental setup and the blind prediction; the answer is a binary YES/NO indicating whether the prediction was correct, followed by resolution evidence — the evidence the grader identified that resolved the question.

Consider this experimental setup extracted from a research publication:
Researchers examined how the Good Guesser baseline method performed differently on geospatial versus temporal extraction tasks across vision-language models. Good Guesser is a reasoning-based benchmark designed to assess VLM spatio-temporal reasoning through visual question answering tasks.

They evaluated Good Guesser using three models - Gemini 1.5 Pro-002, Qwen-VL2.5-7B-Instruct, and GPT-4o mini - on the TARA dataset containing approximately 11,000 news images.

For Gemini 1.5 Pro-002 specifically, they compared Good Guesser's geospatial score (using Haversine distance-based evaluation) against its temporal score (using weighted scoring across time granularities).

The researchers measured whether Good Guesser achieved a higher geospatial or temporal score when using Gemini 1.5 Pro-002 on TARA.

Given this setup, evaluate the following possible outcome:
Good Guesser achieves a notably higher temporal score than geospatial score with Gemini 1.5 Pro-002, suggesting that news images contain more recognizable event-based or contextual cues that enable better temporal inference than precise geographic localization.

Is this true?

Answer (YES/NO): NO